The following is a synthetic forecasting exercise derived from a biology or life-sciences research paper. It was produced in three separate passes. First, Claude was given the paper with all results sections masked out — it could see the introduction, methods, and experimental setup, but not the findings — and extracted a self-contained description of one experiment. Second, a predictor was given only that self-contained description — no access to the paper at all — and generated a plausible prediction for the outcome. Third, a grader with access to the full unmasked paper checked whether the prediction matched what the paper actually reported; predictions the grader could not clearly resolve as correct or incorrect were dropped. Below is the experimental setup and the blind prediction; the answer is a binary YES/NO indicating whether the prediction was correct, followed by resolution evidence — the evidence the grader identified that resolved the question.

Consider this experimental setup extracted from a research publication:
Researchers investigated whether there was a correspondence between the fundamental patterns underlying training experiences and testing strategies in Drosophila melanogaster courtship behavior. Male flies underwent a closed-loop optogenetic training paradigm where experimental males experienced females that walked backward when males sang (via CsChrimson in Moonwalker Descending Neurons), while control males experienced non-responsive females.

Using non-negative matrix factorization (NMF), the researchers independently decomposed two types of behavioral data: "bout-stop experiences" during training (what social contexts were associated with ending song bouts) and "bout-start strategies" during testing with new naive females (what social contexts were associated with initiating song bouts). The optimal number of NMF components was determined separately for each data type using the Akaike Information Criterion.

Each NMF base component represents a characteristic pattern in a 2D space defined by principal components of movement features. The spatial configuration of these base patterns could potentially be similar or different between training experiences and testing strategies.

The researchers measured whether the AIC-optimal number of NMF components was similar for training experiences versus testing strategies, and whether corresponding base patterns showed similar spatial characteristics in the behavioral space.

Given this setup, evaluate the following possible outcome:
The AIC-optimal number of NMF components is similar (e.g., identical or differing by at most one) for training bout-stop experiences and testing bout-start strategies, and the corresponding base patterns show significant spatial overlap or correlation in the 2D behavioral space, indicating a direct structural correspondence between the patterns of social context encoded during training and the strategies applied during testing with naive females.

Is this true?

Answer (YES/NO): NO